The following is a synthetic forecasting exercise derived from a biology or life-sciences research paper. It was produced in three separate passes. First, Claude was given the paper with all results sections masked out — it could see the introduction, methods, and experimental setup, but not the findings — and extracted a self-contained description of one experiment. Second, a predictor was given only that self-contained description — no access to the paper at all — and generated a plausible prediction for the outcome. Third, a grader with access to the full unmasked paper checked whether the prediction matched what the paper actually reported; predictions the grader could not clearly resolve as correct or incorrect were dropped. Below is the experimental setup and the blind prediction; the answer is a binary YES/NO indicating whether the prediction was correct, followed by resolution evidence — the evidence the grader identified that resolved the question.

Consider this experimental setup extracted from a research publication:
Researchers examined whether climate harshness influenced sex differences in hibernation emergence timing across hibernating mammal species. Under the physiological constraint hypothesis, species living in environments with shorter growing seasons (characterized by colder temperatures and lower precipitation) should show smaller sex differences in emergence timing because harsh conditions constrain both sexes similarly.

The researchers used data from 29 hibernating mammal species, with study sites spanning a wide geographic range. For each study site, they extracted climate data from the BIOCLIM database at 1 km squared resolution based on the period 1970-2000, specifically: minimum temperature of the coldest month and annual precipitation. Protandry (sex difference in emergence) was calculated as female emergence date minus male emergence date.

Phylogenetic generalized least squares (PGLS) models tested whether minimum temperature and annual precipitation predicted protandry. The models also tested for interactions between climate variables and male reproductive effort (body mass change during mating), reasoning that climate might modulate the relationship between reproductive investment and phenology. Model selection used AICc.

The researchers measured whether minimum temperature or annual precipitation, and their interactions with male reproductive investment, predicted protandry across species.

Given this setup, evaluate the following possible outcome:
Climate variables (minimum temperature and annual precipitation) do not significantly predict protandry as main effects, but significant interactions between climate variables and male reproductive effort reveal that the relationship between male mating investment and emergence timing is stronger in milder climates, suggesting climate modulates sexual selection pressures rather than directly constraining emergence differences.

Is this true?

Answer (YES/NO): NO